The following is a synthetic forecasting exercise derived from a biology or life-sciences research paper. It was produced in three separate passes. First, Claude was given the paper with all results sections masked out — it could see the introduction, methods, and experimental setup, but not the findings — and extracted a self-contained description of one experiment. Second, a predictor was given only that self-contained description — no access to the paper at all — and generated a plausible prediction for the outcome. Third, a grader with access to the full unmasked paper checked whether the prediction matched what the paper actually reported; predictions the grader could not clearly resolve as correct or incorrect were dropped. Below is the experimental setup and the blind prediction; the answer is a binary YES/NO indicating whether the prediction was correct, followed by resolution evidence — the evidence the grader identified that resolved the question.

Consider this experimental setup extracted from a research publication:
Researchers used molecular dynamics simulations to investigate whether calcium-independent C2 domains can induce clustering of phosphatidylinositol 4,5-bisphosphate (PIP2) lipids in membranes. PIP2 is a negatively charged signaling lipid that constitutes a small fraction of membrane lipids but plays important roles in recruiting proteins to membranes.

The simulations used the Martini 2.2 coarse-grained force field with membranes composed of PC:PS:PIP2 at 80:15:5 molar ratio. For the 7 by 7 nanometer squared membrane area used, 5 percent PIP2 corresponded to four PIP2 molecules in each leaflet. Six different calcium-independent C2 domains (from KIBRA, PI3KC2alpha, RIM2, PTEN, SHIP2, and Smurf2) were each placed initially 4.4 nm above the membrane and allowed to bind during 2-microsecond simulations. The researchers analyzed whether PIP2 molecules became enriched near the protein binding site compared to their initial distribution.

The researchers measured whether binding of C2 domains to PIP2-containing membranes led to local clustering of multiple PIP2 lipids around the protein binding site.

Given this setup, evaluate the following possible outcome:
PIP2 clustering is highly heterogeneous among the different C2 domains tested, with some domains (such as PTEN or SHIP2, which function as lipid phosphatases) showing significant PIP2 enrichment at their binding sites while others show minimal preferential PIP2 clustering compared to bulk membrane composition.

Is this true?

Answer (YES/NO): NO